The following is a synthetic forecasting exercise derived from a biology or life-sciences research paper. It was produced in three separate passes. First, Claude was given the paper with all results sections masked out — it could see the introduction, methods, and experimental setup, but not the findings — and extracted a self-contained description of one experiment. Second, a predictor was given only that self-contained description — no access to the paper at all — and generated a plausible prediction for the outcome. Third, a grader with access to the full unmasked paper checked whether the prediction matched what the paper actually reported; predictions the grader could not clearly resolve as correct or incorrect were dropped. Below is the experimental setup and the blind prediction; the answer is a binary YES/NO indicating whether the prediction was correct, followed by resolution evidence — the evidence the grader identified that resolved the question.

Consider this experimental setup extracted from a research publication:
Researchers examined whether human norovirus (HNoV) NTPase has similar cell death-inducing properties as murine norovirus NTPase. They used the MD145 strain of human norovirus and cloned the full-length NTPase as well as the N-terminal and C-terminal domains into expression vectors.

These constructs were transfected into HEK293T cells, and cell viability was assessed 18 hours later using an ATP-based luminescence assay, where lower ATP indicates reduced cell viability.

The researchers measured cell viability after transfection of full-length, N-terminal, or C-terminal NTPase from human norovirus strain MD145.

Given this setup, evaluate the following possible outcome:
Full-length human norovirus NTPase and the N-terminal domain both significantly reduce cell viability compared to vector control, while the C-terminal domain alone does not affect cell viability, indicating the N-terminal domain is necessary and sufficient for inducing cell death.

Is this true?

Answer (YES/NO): YES